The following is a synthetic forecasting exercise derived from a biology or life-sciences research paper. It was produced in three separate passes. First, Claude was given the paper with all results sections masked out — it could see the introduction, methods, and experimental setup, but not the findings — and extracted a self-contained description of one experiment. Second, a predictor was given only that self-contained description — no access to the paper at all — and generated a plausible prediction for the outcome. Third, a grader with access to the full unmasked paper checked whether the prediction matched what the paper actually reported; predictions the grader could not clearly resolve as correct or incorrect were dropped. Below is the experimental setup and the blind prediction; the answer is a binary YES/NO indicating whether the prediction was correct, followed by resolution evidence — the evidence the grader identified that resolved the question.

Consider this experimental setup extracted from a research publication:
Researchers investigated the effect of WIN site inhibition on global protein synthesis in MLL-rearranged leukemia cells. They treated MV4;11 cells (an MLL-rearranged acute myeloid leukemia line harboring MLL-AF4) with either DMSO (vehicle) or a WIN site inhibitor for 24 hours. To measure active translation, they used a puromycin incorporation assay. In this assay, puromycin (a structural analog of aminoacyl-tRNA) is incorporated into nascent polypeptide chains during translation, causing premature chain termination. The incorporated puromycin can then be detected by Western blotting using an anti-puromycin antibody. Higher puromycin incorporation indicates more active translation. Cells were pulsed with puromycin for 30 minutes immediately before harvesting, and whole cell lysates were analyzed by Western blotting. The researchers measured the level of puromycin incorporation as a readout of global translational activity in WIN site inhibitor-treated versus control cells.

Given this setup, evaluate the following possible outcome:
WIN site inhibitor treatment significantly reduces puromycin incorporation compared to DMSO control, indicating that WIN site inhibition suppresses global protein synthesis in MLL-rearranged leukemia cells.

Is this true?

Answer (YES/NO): YES